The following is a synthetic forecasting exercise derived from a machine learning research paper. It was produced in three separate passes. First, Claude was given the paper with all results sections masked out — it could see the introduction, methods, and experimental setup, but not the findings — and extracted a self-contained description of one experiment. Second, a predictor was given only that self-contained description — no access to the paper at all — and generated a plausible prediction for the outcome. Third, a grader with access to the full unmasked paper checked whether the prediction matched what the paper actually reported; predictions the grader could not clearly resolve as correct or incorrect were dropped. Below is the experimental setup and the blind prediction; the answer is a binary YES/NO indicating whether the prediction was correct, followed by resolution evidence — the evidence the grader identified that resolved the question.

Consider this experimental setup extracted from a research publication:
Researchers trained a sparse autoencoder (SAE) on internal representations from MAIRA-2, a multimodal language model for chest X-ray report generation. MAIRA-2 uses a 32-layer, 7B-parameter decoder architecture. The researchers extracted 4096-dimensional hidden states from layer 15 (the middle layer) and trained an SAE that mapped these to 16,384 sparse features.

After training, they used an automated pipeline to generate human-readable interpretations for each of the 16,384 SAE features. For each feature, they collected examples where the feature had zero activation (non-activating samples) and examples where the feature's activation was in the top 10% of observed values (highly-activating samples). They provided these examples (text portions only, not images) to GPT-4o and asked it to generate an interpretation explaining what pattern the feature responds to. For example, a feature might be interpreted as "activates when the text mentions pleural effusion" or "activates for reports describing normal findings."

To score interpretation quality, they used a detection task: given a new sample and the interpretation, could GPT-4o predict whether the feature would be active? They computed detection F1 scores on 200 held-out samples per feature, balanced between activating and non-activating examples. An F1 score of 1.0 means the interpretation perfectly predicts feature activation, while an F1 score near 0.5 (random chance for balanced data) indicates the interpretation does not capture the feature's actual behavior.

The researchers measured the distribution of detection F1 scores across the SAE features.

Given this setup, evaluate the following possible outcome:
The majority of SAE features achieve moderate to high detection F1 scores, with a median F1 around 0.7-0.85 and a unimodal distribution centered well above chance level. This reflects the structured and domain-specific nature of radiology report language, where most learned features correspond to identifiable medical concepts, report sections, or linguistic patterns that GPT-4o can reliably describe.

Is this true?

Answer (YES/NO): NO